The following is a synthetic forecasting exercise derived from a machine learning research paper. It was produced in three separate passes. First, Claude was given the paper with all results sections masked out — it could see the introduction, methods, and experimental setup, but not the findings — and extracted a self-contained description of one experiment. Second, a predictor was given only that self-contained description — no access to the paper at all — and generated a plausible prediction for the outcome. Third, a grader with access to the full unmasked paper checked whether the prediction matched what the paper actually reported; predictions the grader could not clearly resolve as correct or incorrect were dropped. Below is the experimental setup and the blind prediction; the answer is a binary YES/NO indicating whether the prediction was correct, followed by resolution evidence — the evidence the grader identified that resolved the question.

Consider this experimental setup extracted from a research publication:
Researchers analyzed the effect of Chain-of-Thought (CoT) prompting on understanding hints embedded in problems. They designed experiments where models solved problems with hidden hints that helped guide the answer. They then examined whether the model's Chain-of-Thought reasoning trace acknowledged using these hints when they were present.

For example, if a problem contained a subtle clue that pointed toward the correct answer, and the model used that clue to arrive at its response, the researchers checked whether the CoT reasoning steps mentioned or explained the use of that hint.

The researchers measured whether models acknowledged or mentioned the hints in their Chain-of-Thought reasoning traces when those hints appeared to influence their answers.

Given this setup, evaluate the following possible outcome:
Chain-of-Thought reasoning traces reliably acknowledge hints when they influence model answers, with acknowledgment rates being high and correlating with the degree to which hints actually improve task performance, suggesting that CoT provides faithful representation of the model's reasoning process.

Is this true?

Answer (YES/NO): NO